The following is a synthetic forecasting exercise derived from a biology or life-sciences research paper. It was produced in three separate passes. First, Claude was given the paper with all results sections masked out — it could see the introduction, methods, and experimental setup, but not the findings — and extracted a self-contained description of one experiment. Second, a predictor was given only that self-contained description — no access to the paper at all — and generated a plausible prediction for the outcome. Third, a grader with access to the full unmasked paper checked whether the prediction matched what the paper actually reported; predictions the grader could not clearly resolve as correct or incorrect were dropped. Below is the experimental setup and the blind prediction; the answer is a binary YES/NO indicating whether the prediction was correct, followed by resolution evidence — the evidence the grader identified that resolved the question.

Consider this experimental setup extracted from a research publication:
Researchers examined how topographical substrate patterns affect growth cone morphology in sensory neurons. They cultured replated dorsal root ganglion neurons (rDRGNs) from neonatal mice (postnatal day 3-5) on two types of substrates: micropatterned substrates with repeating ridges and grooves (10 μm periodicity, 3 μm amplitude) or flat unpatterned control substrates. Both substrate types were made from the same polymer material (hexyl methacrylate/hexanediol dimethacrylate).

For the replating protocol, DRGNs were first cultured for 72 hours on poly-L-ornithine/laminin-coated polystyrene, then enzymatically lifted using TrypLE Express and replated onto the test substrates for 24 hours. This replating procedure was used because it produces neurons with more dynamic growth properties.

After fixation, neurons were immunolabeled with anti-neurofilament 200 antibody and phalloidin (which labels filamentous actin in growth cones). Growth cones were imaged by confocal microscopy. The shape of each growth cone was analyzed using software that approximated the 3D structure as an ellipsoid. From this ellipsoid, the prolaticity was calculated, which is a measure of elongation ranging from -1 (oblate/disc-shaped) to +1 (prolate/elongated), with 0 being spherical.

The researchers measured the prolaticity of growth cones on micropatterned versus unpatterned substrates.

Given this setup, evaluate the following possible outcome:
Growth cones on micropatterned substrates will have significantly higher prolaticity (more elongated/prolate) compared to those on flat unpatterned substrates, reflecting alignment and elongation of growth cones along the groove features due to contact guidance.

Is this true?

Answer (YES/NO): YES